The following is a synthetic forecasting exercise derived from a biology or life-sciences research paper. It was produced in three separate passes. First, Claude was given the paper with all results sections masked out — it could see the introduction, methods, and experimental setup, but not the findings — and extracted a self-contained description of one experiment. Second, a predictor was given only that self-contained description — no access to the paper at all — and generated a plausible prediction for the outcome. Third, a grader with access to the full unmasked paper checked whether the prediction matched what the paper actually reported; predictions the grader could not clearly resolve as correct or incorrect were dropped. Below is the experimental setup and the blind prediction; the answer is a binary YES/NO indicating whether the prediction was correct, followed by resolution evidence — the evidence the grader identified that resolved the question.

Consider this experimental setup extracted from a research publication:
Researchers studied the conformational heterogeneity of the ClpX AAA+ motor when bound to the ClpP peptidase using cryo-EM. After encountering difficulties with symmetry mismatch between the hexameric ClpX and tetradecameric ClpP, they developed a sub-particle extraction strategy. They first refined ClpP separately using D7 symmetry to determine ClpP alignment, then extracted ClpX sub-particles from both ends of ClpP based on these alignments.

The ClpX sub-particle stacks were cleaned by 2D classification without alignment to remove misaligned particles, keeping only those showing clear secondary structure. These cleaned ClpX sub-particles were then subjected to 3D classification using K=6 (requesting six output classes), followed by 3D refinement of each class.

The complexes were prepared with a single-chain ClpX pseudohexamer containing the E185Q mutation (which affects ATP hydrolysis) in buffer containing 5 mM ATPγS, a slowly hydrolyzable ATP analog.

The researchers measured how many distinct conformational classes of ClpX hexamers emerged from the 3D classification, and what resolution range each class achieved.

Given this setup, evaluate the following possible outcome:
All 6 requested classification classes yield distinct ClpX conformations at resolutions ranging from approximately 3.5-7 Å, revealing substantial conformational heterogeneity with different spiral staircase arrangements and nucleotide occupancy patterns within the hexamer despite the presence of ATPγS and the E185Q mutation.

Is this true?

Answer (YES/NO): NO